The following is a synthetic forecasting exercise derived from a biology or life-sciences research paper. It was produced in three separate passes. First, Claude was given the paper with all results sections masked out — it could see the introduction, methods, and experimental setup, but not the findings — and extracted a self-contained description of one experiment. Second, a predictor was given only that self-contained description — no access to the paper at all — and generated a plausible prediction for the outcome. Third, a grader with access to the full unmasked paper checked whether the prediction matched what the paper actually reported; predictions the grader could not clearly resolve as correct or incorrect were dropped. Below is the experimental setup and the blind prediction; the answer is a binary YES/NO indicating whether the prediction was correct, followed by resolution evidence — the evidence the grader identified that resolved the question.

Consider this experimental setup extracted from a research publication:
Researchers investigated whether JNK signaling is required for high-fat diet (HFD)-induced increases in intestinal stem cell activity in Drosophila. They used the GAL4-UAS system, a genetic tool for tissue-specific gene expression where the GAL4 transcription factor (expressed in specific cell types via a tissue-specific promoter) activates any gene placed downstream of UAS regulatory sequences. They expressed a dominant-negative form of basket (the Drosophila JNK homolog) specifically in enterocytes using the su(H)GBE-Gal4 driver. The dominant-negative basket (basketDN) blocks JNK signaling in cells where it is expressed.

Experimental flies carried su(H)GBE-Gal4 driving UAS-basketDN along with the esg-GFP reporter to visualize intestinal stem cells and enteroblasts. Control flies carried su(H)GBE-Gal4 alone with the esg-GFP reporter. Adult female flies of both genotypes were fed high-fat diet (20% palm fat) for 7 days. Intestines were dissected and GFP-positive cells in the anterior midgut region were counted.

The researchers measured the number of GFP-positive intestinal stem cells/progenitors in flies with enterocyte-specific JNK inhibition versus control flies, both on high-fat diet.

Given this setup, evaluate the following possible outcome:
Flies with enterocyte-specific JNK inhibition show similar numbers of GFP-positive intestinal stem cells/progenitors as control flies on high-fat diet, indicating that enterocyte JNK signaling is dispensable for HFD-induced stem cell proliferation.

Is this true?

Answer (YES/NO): NO